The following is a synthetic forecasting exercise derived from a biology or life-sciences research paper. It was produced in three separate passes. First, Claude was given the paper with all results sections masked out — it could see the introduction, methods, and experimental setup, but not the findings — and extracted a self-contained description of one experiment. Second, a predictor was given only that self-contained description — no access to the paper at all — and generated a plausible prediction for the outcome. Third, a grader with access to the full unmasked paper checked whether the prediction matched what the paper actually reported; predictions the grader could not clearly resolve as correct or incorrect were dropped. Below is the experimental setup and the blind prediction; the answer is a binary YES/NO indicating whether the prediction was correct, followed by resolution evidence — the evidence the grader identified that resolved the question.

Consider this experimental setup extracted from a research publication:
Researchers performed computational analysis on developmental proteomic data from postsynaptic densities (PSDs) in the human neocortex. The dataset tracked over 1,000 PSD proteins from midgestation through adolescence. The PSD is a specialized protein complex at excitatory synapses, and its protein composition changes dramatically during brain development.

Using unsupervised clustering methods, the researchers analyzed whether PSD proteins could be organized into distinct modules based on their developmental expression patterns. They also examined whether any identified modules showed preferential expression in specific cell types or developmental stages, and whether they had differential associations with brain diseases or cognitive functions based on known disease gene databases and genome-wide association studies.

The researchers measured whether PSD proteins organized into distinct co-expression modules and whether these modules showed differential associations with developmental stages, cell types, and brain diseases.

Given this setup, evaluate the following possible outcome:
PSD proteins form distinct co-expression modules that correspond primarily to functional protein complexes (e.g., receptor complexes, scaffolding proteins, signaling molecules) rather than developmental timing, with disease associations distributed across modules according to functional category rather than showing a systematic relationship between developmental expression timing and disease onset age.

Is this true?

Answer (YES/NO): NO